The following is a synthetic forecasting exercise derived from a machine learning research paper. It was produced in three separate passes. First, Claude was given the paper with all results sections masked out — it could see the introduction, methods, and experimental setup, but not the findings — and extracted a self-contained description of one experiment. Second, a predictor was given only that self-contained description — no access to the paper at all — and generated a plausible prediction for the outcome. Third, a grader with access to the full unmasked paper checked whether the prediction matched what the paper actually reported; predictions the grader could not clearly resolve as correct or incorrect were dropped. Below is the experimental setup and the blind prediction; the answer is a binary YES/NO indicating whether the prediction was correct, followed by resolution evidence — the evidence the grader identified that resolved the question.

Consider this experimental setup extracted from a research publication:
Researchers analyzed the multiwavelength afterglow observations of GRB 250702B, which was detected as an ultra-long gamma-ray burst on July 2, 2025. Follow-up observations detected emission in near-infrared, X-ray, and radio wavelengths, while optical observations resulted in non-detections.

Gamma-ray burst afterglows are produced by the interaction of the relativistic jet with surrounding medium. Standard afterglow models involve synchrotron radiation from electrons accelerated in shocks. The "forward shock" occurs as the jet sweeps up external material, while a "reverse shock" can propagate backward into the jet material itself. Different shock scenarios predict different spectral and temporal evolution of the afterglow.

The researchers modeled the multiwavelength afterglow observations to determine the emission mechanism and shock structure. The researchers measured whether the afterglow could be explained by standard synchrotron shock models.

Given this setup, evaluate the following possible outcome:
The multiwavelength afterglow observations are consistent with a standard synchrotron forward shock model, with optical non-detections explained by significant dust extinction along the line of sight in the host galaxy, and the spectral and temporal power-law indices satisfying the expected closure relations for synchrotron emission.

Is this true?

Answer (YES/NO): NO